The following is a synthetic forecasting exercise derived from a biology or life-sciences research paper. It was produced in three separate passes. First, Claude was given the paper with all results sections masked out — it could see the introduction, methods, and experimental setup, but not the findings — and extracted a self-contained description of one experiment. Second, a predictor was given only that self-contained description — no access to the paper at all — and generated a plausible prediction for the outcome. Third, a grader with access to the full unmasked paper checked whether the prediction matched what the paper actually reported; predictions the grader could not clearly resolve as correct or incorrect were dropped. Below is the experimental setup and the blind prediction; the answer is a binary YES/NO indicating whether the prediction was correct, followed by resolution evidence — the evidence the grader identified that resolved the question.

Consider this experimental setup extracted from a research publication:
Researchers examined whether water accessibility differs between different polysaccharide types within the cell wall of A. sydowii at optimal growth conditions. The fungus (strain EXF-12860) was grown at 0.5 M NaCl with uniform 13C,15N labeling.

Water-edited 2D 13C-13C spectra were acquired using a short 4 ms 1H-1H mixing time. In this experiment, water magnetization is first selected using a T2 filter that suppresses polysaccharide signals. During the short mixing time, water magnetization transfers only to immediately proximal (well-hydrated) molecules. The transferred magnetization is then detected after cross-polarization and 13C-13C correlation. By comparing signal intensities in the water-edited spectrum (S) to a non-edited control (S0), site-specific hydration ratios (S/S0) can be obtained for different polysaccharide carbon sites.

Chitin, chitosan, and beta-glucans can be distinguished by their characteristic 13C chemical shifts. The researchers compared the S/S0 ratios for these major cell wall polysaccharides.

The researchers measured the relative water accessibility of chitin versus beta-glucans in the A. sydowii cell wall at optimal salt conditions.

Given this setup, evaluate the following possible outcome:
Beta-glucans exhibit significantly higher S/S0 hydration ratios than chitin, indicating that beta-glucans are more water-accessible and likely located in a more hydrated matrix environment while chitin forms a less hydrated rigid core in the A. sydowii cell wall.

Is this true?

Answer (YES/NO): YES